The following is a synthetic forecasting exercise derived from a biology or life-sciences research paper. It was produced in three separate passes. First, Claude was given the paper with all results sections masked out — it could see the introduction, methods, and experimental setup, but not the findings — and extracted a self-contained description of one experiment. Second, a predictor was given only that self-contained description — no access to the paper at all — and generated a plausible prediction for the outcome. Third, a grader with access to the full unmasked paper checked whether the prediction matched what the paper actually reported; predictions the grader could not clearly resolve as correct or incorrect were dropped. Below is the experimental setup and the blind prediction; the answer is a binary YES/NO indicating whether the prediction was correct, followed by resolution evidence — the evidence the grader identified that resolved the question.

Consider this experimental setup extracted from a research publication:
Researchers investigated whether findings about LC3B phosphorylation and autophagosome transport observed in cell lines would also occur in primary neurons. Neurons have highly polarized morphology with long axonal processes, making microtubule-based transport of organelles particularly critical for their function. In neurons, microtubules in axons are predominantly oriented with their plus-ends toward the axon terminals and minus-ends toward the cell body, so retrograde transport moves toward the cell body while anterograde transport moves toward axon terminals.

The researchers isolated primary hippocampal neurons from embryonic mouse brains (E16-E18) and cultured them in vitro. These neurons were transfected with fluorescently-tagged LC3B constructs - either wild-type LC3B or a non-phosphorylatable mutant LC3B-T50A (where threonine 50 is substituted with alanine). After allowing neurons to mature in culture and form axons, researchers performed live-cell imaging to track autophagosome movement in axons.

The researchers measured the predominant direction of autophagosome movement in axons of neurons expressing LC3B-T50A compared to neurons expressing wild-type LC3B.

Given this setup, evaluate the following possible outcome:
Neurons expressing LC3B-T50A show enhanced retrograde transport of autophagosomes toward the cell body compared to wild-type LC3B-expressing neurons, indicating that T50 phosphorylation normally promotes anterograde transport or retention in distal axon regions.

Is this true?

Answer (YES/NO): NO